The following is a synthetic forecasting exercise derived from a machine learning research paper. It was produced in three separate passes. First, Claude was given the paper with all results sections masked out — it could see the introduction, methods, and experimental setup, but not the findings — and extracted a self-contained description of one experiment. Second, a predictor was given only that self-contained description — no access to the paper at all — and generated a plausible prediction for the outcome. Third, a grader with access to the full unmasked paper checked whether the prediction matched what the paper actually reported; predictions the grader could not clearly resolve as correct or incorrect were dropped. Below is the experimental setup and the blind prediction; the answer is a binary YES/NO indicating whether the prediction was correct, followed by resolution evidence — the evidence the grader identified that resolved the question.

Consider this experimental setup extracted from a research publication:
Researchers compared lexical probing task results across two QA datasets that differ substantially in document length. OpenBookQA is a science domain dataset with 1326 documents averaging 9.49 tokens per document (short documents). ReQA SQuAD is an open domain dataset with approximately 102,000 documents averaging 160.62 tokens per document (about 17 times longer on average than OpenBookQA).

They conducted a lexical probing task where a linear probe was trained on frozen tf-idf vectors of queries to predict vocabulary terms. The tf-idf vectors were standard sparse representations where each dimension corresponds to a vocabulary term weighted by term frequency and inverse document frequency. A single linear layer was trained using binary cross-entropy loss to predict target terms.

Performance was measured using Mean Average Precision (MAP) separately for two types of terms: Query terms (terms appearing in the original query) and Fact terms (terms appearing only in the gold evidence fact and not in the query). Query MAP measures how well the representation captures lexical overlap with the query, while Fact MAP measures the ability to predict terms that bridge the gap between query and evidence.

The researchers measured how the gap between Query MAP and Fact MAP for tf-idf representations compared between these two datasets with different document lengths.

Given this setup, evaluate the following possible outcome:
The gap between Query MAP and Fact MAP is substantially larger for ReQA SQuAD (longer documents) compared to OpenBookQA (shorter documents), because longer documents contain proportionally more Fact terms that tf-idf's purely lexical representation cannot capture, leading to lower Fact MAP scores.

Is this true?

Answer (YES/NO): NO